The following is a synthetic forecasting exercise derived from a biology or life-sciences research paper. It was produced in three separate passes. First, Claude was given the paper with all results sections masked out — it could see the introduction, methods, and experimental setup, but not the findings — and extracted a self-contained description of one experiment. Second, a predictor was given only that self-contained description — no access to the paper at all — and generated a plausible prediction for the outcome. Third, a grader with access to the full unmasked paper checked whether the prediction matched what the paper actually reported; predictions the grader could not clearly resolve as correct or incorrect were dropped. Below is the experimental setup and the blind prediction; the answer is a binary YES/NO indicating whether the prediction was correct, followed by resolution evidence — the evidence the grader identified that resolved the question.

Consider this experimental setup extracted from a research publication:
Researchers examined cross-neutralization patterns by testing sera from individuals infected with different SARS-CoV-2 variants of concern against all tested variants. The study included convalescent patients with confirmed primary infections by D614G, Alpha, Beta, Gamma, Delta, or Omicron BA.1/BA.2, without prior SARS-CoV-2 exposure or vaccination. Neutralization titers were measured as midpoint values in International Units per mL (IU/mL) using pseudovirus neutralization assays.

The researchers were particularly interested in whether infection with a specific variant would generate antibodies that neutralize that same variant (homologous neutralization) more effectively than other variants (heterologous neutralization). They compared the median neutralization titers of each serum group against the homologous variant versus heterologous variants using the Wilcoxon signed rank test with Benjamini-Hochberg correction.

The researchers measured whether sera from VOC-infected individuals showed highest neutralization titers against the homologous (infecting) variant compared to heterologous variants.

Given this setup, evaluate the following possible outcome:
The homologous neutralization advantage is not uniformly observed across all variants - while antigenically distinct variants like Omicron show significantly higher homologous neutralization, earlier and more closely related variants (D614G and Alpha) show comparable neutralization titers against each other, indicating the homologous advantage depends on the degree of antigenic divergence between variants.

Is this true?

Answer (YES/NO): NO